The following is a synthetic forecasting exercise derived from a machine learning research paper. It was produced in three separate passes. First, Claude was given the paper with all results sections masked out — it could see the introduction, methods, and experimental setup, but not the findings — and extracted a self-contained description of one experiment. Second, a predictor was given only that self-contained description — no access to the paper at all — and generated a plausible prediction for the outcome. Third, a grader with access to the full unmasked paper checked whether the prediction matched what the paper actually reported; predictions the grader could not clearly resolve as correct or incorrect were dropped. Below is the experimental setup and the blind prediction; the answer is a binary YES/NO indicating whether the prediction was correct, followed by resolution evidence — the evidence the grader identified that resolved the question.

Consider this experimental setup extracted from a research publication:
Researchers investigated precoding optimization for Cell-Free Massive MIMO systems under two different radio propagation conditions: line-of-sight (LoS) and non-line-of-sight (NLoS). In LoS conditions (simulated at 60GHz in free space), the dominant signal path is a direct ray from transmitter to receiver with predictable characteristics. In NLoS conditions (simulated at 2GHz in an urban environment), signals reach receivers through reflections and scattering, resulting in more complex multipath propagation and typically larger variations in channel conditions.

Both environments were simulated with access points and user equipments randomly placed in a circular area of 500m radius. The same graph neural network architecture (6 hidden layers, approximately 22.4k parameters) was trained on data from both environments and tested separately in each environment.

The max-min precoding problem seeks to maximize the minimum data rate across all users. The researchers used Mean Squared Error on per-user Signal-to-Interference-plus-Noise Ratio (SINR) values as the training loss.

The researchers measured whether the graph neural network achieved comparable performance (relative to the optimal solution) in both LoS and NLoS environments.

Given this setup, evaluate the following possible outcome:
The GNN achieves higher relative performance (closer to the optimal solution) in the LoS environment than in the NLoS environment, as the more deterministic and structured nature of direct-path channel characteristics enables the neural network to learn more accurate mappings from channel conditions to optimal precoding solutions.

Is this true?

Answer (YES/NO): NO